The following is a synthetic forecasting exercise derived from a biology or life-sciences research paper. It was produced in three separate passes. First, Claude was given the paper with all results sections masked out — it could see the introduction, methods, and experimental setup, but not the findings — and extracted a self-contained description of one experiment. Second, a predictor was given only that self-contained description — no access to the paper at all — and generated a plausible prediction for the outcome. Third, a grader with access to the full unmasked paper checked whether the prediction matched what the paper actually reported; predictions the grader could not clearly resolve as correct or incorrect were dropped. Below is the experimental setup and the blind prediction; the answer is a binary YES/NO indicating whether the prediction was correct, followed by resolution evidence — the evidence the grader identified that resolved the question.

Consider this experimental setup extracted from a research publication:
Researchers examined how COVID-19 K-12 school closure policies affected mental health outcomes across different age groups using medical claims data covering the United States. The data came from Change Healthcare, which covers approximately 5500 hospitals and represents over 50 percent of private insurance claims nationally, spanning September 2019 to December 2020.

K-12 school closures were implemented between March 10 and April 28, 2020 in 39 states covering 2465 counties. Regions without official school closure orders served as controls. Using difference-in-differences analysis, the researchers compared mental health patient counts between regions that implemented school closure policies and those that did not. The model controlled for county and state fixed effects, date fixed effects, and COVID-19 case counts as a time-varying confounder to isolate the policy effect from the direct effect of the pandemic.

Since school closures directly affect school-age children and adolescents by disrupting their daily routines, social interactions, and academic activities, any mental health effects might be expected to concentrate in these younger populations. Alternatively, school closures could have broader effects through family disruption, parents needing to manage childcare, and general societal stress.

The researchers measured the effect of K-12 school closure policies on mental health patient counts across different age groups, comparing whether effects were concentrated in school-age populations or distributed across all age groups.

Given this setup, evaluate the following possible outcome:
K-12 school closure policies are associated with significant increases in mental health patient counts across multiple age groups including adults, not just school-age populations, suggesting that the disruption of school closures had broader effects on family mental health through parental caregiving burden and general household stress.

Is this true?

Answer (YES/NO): YES